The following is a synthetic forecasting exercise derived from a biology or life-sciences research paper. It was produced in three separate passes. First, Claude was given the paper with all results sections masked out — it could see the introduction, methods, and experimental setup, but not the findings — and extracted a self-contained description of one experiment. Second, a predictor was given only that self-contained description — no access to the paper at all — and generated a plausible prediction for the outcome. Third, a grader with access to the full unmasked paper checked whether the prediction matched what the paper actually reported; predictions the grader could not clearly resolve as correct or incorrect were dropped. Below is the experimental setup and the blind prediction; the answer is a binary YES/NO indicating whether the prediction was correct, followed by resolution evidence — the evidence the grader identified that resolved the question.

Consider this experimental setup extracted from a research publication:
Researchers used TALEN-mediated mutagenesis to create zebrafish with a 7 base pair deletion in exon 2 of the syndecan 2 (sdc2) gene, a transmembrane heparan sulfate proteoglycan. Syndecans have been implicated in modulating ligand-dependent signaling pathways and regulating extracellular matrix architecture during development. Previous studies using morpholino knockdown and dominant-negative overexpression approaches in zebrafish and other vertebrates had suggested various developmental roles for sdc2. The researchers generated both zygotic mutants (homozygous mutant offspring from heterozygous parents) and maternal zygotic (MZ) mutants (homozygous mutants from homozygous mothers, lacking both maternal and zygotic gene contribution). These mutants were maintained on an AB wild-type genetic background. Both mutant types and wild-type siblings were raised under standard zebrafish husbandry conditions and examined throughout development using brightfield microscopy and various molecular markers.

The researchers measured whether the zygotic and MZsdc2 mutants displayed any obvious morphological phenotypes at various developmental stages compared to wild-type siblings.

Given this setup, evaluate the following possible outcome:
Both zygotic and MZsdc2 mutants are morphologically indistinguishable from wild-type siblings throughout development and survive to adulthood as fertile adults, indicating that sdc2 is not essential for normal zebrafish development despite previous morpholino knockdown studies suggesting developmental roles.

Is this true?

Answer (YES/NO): YES